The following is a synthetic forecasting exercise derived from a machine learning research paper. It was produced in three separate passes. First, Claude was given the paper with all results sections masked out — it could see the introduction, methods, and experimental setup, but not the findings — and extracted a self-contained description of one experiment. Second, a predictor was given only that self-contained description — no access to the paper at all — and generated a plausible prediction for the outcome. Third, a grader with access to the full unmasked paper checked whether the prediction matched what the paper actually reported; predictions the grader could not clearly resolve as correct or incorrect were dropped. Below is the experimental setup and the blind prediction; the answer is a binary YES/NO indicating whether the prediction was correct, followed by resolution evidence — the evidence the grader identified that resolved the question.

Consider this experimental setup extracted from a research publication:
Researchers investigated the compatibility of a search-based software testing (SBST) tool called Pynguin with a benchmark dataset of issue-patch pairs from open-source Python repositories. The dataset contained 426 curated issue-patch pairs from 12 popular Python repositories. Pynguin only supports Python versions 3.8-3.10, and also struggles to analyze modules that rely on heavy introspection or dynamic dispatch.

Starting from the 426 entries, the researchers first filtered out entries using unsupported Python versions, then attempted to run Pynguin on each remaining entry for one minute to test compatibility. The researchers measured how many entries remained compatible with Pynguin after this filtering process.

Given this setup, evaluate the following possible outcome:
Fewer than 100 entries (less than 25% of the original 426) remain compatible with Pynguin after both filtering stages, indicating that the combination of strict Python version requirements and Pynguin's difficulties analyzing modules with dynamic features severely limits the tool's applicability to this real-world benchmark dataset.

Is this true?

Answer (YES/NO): NO